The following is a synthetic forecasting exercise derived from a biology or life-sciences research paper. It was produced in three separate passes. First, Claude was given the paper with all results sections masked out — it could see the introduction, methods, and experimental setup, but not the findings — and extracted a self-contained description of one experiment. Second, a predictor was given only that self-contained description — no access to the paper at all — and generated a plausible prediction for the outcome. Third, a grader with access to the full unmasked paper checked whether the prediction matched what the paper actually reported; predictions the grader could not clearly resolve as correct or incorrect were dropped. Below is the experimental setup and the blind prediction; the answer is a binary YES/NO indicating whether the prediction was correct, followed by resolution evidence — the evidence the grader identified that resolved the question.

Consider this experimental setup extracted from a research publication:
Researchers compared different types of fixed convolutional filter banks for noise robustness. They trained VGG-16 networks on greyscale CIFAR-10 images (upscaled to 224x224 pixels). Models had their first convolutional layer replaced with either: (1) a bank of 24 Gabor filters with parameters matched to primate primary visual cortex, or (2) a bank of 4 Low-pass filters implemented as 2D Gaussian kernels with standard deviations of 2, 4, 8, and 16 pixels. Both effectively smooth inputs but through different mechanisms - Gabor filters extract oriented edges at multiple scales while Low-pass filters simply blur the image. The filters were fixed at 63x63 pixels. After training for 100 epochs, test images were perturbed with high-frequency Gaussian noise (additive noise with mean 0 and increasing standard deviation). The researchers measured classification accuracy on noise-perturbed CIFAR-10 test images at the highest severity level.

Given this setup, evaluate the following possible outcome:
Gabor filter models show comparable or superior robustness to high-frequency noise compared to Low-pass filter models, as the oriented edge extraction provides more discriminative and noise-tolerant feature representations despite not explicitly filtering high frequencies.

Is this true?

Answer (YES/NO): YES